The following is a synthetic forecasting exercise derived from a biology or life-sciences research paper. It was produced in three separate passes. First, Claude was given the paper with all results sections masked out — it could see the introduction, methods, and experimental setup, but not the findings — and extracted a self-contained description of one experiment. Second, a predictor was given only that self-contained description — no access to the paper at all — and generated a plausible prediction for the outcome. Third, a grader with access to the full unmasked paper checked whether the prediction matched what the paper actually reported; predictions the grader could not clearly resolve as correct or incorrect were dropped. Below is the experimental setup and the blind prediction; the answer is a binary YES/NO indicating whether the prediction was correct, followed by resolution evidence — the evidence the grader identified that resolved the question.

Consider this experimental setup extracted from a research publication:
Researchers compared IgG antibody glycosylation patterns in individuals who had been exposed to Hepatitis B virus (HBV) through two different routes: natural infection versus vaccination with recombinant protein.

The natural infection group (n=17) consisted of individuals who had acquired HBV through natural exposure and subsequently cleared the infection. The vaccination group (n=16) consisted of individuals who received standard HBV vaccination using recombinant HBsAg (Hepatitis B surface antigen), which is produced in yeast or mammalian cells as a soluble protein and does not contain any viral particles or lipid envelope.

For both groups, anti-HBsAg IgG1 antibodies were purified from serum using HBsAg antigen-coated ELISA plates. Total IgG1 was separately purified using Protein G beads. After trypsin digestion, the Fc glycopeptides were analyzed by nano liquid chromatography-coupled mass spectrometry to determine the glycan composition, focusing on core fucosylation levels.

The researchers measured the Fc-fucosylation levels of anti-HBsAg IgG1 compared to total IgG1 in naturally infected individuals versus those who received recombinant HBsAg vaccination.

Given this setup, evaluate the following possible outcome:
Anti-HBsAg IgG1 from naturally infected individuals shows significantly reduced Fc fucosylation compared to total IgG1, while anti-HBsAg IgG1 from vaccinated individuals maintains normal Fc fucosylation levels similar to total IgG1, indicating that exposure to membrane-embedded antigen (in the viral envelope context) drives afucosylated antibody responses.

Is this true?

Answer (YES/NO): NO